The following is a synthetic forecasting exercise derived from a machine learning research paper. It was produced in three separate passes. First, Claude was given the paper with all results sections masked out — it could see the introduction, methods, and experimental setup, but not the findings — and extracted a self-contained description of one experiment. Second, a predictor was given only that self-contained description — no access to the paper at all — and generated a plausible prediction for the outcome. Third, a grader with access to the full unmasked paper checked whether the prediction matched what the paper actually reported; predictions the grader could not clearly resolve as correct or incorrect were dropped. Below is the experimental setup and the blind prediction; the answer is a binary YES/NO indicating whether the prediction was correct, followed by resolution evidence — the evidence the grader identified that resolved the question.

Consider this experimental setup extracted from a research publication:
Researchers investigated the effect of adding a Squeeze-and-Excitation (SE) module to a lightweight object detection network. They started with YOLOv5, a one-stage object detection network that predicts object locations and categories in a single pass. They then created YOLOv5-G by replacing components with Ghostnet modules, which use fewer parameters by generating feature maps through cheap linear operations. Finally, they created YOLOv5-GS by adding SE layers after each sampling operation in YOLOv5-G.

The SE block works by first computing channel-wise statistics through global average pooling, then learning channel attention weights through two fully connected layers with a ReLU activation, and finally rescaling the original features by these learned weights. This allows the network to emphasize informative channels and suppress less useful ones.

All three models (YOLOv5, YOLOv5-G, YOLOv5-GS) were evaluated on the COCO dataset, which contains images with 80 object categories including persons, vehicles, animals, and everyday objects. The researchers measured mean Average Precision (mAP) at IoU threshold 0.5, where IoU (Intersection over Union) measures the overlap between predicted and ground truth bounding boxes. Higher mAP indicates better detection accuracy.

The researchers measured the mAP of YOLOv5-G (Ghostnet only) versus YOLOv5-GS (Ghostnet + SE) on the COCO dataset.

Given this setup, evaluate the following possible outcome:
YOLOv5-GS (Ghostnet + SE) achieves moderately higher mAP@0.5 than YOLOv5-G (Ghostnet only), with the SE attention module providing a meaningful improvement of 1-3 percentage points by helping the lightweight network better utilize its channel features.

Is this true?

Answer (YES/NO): NO